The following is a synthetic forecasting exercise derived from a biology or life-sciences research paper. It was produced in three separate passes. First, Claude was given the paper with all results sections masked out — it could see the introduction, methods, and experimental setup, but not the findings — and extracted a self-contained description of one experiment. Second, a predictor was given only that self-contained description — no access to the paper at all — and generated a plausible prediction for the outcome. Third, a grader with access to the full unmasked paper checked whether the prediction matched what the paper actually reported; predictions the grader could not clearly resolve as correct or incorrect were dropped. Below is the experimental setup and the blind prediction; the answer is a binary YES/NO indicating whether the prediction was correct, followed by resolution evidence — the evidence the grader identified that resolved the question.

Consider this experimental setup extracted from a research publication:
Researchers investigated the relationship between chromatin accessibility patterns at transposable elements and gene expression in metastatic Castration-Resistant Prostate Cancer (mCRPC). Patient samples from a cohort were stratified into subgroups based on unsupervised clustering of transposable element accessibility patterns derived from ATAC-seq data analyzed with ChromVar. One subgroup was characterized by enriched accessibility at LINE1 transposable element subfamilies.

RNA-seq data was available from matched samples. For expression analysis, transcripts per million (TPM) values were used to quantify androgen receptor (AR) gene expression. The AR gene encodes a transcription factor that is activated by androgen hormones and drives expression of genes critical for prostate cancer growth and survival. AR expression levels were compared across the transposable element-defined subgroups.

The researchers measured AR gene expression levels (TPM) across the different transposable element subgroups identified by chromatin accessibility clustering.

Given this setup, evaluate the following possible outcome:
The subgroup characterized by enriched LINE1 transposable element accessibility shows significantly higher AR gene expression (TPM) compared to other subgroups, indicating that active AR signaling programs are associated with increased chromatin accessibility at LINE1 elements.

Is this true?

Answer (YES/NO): YES